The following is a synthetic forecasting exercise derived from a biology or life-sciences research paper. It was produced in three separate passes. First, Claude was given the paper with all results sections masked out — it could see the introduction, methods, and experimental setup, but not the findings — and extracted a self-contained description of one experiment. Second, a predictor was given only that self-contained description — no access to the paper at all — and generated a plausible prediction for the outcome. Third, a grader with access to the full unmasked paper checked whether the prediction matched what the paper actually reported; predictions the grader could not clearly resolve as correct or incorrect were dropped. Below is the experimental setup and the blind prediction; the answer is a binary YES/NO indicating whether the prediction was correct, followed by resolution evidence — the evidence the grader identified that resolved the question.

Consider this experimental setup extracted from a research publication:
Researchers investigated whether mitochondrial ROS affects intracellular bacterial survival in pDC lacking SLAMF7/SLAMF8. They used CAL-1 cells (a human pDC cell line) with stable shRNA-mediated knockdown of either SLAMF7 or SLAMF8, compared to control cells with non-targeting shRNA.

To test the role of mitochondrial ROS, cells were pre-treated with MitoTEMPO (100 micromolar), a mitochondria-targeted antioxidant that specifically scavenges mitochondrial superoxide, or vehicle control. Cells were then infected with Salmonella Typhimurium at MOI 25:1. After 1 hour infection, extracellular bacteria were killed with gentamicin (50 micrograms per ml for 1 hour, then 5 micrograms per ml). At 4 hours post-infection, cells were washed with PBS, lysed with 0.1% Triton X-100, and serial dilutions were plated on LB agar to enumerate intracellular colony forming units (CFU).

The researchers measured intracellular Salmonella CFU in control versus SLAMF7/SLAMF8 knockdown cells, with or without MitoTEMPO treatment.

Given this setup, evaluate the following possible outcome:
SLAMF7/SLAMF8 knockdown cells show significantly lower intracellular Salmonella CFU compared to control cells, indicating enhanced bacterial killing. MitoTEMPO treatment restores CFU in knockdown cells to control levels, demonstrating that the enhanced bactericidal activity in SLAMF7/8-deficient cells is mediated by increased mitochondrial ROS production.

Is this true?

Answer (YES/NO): NO